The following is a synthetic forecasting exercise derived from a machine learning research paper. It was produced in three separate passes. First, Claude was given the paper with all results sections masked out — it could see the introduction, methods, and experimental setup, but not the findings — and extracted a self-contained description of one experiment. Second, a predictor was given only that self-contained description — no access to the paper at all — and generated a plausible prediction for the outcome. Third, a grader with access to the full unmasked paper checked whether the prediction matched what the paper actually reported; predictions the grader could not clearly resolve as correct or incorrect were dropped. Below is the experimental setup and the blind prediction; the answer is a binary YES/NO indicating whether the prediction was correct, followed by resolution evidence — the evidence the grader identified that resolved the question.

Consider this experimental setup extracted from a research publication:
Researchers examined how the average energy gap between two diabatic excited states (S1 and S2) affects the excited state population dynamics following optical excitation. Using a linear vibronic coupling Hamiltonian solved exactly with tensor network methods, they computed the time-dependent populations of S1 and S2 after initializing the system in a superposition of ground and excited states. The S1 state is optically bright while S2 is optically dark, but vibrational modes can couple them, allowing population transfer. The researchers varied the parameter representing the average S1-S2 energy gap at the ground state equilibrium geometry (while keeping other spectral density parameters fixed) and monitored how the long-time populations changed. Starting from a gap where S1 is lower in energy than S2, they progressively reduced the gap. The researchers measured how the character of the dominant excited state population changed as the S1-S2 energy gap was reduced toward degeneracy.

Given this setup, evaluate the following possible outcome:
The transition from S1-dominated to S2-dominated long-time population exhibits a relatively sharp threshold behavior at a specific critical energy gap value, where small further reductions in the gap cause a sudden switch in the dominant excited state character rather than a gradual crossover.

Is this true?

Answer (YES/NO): NO